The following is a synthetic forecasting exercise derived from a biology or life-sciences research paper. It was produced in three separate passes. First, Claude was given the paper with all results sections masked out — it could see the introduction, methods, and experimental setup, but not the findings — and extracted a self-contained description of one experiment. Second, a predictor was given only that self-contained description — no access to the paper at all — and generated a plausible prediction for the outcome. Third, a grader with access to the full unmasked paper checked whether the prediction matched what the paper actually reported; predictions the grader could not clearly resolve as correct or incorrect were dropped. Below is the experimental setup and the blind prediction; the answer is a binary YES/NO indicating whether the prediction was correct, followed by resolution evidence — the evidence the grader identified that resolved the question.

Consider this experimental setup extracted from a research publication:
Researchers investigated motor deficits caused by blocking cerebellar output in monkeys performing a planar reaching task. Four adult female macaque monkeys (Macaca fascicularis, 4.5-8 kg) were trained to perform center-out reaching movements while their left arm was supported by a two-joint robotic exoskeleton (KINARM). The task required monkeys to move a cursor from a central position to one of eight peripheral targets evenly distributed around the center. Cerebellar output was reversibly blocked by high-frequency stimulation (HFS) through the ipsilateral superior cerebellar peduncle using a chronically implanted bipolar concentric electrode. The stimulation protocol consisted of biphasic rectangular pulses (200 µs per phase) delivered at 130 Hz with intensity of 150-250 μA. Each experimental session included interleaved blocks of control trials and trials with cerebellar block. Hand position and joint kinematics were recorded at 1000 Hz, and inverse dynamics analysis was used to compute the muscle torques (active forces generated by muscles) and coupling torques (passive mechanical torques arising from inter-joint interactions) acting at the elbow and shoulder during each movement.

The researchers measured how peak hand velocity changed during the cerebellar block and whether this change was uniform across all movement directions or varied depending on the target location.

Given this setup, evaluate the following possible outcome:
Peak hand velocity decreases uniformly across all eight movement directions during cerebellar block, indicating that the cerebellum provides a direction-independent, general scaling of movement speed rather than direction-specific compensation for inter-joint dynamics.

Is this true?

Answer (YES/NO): NO